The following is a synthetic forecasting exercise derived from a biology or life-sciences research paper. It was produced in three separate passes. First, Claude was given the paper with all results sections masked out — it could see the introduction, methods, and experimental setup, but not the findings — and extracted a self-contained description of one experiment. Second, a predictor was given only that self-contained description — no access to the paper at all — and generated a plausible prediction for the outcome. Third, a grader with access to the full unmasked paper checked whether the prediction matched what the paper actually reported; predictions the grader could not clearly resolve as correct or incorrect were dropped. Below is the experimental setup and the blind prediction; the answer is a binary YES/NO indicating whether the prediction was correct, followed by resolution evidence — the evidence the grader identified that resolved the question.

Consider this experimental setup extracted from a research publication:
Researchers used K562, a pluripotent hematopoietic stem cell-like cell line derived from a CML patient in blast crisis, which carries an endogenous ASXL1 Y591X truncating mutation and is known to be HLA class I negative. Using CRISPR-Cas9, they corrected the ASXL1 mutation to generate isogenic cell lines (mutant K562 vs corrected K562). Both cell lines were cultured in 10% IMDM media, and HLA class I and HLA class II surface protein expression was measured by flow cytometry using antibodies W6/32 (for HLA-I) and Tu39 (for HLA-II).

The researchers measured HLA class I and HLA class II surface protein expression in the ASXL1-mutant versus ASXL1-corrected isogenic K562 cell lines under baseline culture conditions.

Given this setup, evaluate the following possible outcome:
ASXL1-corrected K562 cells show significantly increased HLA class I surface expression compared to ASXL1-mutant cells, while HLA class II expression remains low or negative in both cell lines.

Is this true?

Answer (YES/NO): YES